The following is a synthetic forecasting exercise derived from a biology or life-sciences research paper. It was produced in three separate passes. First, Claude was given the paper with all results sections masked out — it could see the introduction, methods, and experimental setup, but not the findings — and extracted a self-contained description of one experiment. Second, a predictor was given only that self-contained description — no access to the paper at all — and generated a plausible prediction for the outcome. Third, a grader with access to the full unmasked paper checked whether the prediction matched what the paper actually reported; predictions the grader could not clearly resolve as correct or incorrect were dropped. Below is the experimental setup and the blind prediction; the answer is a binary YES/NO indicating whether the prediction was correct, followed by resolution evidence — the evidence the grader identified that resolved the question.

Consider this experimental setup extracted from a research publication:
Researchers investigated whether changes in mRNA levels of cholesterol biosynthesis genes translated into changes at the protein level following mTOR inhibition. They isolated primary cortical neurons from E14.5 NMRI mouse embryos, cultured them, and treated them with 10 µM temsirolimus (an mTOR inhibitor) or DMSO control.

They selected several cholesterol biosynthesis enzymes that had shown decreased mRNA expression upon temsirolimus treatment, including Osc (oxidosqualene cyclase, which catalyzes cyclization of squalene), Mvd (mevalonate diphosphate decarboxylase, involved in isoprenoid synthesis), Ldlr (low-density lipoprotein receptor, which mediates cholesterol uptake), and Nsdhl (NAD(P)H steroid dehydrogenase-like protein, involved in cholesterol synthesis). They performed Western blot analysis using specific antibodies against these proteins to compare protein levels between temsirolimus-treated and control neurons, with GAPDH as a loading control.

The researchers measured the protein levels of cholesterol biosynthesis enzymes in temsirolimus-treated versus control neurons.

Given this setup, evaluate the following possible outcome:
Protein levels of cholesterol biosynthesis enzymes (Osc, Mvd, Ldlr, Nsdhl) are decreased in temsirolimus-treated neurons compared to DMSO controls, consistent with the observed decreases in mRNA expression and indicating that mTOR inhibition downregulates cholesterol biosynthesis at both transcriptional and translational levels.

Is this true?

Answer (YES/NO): NO